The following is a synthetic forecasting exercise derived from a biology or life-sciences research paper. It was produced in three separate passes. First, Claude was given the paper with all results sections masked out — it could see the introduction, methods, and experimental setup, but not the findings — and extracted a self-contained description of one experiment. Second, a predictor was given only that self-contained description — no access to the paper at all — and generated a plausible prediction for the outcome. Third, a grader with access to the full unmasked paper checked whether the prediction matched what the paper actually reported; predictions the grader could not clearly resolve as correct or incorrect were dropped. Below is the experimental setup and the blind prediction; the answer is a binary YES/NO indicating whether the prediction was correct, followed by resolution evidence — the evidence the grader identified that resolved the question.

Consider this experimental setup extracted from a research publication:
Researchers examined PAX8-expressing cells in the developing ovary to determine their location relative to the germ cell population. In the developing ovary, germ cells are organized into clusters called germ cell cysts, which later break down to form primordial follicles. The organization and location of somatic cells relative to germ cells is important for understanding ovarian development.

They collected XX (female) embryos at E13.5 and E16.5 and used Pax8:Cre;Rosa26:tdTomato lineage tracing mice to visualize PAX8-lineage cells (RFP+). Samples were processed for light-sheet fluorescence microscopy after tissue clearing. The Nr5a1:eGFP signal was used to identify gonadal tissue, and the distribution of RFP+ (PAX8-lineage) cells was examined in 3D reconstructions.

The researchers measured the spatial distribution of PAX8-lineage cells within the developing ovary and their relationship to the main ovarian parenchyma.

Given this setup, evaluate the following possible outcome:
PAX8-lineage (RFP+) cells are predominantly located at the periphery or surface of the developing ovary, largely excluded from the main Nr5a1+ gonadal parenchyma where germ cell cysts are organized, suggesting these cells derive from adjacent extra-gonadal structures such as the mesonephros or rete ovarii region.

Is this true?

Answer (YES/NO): NO